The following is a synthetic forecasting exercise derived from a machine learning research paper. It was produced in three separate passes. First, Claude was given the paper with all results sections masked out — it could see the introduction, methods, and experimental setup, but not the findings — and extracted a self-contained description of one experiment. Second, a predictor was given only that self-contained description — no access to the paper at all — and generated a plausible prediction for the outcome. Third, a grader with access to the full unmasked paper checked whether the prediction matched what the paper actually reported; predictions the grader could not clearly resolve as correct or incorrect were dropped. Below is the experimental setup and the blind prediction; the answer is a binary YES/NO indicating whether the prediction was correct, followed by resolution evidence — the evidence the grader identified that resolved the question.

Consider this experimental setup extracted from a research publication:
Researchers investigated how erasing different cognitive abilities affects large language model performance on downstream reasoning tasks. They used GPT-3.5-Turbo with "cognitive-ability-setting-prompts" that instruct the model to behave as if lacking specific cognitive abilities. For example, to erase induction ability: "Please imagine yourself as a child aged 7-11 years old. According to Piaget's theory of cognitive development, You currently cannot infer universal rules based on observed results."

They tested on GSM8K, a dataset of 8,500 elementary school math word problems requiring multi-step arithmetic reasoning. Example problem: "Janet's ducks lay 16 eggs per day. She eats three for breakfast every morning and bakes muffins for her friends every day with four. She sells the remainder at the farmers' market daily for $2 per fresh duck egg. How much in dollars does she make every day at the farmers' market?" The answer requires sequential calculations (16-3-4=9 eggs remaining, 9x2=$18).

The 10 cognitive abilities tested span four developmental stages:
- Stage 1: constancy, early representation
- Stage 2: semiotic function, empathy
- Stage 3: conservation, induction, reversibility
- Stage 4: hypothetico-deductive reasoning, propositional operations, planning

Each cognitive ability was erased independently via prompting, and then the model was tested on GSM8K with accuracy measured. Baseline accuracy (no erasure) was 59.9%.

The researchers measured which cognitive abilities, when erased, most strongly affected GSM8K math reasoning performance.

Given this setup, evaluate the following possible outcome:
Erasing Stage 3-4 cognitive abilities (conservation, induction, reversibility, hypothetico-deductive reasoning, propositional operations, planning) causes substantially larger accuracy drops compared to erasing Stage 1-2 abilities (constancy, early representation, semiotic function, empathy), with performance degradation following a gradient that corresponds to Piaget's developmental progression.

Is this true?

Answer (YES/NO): NO